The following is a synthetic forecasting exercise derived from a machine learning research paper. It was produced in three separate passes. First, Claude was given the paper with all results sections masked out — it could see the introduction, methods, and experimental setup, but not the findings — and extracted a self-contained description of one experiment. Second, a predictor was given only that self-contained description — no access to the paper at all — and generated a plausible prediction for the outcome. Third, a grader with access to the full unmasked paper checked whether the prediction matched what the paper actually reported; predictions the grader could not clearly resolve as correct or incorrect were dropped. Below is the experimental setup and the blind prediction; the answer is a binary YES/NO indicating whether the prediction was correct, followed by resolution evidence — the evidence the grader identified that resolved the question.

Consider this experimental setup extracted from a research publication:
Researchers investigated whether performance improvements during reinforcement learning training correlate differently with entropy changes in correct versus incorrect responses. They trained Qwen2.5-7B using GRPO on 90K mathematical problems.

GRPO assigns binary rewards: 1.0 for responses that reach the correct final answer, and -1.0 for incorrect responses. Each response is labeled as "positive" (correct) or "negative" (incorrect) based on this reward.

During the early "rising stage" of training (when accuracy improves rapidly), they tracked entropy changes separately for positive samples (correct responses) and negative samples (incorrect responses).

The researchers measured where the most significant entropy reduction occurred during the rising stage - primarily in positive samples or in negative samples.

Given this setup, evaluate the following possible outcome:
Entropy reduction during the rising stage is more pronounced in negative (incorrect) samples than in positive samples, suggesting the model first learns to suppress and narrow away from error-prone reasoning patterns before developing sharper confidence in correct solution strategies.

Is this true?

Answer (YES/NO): YES